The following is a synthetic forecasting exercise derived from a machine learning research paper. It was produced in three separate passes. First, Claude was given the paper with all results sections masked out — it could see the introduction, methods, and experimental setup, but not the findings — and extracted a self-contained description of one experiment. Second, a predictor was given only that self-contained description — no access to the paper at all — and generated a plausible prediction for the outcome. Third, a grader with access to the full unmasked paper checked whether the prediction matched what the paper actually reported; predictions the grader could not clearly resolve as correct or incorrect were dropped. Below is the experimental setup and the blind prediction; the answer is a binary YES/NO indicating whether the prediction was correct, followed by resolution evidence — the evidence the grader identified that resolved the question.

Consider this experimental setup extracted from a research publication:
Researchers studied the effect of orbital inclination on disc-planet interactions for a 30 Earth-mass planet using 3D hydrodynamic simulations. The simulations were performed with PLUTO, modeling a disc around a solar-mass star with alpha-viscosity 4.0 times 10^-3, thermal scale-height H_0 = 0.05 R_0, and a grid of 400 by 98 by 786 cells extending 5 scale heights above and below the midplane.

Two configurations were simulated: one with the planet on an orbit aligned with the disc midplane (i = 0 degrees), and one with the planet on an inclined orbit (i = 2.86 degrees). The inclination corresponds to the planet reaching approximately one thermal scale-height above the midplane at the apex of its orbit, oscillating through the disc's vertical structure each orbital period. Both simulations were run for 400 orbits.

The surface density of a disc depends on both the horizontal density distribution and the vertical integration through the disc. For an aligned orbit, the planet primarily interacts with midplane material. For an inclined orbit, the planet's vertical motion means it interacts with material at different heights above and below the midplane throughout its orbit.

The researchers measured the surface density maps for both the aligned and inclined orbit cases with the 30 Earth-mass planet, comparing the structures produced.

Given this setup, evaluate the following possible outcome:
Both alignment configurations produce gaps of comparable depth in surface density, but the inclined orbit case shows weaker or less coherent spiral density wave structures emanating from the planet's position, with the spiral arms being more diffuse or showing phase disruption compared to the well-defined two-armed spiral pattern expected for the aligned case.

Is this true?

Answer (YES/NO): NO